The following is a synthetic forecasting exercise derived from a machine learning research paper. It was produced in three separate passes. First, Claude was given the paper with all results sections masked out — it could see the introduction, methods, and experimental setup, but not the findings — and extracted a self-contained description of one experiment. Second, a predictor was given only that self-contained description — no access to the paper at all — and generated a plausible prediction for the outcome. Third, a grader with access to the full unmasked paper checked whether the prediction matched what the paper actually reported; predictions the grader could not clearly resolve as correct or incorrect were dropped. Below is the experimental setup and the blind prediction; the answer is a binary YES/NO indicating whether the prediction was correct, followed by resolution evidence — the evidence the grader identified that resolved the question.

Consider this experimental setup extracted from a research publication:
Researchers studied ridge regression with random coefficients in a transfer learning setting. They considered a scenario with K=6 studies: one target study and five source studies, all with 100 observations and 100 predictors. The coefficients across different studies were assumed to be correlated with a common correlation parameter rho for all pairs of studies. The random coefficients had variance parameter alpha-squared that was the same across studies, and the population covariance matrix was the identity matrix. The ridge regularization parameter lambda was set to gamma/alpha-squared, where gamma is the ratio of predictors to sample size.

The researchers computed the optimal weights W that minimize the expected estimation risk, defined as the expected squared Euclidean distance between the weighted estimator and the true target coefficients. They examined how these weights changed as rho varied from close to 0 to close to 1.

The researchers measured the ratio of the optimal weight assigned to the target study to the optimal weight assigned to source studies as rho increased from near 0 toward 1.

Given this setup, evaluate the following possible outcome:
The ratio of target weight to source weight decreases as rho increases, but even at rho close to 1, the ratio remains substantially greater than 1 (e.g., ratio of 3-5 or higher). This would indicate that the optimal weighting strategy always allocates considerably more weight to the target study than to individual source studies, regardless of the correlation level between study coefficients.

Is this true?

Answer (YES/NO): NO